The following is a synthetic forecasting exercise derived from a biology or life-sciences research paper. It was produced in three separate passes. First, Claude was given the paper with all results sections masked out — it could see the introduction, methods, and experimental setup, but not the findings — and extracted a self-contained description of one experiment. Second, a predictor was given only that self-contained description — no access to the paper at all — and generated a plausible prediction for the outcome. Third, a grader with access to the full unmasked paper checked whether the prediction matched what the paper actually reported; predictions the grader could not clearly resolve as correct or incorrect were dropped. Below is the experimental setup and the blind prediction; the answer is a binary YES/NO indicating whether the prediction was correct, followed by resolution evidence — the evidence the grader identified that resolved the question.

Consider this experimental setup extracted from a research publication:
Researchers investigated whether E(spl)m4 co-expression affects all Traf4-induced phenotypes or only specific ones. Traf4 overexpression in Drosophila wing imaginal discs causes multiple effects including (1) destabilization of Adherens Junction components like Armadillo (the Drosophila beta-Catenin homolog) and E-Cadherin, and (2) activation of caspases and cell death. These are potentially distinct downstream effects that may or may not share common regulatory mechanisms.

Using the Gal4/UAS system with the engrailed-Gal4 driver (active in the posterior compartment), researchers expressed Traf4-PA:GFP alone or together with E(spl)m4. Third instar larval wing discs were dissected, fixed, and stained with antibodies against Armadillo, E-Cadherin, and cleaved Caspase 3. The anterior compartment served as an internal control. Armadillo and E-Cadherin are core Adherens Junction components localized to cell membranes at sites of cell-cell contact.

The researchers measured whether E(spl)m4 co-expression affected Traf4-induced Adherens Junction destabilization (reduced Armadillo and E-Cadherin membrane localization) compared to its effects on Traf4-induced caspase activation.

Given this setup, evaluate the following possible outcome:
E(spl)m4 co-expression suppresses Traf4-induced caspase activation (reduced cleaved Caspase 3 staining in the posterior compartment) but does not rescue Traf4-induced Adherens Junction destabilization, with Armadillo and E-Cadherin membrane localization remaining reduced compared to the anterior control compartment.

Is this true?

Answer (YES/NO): YES